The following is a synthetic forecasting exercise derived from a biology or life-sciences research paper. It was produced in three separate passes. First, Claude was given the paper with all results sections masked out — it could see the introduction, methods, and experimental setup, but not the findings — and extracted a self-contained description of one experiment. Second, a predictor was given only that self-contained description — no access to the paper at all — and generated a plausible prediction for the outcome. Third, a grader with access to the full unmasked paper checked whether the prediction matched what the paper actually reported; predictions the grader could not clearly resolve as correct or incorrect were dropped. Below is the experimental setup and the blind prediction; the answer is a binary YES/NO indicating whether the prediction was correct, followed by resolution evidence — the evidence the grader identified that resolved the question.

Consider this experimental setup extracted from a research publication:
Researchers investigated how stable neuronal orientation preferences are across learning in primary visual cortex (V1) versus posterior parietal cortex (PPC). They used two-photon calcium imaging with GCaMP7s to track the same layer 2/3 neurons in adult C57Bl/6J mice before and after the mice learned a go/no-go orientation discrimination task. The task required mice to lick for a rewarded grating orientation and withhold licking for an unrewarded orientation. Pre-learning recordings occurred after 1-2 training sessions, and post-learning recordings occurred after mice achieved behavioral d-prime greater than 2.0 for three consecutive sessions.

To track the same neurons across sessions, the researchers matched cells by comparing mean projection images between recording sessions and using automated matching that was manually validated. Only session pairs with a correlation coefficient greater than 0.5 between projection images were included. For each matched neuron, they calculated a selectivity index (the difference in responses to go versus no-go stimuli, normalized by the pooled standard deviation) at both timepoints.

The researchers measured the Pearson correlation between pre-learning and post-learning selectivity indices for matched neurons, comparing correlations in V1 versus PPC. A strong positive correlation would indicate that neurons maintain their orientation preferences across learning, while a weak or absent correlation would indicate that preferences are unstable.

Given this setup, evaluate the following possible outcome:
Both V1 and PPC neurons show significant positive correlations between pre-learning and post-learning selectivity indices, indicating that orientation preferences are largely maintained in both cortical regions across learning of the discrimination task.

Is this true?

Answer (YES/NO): NO